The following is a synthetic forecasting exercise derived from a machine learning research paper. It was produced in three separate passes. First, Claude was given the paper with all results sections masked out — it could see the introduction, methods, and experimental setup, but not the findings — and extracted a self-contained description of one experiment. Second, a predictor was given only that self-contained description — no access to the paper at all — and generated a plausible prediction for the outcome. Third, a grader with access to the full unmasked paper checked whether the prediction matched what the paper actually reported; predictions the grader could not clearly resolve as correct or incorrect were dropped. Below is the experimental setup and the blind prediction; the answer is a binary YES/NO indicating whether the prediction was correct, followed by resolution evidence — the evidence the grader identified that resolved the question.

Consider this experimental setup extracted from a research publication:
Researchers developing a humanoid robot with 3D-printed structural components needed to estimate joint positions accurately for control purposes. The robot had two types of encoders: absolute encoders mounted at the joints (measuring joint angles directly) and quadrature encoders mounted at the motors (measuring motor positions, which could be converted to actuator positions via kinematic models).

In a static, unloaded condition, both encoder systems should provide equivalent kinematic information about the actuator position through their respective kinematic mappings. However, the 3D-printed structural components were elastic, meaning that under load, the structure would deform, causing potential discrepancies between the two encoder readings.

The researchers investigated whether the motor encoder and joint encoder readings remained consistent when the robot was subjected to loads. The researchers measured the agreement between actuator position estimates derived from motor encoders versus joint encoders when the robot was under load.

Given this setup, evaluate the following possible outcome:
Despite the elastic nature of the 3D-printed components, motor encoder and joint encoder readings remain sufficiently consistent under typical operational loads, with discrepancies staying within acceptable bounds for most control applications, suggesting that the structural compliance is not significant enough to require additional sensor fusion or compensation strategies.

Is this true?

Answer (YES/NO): NO